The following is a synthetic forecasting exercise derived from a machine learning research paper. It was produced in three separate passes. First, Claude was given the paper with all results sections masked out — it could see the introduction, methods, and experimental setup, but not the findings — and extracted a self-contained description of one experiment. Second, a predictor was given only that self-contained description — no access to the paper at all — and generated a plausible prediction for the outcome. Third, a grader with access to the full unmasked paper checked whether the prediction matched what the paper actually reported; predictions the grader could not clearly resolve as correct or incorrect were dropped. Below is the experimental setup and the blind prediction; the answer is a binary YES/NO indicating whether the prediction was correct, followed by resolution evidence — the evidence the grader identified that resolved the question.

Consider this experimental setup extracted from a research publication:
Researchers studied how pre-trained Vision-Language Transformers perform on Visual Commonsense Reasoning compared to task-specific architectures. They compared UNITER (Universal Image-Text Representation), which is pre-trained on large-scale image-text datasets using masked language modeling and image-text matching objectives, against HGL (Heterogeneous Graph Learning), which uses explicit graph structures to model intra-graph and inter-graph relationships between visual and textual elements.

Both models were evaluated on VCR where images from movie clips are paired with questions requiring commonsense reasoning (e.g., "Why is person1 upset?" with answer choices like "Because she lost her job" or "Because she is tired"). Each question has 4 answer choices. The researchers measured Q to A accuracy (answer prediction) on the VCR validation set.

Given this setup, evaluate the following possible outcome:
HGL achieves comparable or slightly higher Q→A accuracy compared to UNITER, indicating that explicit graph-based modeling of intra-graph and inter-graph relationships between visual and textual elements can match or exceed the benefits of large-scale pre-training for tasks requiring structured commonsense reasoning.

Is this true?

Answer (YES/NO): NO